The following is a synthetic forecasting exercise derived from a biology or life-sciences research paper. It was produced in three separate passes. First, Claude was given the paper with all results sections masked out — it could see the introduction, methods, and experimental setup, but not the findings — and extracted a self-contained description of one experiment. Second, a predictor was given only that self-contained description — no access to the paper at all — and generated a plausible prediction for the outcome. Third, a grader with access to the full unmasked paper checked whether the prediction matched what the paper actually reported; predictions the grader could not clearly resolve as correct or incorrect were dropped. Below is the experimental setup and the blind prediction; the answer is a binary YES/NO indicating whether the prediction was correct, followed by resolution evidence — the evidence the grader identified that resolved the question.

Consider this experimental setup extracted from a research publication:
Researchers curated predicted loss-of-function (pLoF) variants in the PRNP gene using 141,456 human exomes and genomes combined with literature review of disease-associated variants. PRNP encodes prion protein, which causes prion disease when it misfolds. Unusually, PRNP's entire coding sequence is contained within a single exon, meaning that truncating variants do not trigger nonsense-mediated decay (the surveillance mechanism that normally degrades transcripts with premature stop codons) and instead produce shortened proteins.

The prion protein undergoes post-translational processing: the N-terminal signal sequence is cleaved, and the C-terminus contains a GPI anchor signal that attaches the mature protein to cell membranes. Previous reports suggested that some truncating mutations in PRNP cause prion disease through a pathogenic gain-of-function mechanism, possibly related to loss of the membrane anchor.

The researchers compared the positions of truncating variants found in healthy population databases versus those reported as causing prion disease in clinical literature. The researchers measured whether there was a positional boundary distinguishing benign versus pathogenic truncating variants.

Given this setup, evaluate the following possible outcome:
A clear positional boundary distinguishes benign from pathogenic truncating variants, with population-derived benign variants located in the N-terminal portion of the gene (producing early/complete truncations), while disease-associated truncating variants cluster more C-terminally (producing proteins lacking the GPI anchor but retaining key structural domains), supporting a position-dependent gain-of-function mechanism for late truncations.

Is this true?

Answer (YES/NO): YES